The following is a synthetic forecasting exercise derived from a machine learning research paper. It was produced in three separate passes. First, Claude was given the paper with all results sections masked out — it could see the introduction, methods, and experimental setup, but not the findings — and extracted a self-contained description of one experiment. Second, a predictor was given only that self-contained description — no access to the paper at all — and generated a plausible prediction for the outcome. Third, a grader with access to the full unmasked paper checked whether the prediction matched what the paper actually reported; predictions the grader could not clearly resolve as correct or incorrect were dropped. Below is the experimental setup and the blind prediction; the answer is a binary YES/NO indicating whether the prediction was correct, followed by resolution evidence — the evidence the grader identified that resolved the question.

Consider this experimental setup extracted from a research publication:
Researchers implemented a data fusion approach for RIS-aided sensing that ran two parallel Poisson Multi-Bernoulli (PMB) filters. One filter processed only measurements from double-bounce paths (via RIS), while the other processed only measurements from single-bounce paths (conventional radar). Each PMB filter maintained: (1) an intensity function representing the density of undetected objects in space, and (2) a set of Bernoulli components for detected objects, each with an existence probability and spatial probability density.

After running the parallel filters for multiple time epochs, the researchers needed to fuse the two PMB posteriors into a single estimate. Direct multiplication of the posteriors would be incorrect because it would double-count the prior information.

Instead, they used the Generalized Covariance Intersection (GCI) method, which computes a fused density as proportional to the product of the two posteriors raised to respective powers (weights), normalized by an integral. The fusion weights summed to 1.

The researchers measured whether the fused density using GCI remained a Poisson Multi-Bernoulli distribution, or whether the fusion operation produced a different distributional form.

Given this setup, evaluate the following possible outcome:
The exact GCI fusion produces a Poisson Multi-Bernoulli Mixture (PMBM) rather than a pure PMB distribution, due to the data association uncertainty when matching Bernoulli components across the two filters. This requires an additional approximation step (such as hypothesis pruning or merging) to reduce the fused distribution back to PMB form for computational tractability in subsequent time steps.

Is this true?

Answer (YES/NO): NO